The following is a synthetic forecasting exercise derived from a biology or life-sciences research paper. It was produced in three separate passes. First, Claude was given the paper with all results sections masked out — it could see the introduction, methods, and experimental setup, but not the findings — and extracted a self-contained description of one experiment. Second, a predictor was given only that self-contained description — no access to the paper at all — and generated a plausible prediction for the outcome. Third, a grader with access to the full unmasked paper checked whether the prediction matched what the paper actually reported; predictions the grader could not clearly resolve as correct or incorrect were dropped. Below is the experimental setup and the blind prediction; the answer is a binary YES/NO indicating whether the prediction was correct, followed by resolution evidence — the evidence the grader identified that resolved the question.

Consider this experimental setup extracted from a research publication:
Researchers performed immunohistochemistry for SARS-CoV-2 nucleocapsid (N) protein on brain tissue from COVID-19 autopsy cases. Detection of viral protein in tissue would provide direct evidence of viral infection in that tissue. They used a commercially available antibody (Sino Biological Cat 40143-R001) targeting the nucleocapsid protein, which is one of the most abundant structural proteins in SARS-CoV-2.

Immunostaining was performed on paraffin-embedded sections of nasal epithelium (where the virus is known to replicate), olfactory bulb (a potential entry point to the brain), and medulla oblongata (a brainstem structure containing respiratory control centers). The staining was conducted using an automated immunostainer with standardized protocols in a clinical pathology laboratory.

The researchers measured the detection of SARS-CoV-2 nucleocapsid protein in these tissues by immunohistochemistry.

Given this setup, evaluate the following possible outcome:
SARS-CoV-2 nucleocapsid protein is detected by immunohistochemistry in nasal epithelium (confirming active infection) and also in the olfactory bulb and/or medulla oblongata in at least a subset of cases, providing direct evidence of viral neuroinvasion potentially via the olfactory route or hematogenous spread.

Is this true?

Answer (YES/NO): NO